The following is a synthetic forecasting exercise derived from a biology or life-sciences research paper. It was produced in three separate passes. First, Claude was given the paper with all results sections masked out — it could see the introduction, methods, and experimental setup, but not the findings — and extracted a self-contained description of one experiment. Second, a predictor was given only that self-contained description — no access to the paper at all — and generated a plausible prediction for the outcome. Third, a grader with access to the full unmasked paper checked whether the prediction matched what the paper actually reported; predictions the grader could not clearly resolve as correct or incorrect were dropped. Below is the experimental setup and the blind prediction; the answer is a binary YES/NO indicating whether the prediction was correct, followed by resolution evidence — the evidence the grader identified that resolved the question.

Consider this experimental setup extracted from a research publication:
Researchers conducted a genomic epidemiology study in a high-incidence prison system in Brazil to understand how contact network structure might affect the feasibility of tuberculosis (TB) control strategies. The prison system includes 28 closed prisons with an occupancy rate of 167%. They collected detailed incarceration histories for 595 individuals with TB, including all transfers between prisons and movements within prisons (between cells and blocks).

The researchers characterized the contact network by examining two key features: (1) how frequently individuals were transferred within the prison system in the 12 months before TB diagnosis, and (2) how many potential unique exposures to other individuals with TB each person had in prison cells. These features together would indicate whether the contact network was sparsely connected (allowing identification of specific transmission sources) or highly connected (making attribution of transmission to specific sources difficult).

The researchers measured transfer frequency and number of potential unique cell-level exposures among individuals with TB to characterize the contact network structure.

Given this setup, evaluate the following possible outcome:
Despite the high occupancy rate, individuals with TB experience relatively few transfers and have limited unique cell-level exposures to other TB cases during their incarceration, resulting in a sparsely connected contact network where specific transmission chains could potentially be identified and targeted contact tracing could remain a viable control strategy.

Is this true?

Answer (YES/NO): NO